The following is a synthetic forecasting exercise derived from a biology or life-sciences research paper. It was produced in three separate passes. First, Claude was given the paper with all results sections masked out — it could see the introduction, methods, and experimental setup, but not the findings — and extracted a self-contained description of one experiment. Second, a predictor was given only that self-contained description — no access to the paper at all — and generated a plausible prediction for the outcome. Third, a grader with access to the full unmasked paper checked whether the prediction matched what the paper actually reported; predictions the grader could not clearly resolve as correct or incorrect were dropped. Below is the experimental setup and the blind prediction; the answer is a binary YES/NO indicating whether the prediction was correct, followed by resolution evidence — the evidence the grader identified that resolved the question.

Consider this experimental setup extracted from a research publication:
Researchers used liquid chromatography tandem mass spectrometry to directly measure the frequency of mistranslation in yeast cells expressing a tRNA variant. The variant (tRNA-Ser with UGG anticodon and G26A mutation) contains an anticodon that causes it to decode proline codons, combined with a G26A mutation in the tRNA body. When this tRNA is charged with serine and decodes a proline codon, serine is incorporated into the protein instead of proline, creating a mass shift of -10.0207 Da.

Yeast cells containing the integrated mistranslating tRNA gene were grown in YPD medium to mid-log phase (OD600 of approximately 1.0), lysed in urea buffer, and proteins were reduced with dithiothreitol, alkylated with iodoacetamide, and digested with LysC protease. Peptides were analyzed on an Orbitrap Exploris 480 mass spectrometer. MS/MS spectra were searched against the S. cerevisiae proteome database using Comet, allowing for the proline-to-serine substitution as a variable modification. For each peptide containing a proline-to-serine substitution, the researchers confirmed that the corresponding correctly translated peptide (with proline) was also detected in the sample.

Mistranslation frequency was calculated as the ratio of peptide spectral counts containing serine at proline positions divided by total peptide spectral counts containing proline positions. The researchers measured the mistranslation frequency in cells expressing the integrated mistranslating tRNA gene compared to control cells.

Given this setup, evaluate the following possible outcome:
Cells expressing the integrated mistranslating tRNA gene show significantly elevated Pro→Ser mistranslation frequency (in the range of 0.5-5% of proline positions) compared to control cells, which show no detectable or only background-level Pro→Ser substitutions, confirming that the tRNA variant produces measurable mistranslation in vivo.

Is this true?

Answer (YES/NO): YES